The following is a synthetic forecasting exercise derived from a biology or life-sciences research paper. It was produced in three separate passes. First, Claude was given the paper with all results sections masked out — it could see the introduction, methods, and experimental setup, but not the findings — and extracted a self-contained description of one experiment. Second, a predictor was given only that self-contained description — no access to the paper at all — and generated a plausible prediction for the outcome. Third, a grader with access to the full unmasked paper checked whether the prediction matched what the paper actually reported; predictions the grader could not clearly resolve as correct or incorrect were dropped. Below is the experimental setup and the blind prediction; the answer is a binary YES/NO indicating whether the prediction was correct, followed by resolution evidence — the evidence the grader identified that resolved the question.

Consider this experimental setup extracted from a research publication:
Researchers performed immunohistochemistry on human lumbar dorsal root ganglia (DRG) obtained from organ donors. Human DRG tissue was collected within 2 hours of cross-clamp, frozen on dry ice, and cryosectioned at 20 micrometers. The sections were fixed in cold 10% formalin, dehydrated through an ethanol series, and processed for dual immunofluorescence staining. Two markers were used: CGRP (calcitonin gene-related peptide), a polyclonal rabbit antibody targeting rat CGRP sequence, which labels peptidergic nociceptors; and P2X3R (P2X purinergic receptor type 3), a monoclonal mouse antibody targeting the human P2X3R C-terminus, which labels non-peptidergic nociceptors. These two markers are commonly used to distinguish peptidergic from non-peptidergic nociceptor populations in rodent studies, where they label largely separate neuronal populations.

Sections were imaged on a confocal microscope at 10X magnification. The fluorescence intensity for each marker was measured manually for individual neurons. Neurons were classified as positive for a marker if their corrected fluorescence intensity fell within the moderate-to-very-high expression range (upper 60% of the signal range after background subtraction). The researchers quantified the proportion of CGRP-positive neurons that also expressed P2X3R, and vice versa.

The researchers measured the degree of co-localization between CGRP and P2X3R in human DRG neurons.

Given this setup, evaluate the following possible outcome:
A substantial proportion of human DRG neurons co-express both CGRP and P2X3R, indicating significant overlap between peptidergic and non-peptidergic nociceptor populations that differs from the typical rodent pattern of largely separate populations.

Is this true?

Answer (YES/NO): YES